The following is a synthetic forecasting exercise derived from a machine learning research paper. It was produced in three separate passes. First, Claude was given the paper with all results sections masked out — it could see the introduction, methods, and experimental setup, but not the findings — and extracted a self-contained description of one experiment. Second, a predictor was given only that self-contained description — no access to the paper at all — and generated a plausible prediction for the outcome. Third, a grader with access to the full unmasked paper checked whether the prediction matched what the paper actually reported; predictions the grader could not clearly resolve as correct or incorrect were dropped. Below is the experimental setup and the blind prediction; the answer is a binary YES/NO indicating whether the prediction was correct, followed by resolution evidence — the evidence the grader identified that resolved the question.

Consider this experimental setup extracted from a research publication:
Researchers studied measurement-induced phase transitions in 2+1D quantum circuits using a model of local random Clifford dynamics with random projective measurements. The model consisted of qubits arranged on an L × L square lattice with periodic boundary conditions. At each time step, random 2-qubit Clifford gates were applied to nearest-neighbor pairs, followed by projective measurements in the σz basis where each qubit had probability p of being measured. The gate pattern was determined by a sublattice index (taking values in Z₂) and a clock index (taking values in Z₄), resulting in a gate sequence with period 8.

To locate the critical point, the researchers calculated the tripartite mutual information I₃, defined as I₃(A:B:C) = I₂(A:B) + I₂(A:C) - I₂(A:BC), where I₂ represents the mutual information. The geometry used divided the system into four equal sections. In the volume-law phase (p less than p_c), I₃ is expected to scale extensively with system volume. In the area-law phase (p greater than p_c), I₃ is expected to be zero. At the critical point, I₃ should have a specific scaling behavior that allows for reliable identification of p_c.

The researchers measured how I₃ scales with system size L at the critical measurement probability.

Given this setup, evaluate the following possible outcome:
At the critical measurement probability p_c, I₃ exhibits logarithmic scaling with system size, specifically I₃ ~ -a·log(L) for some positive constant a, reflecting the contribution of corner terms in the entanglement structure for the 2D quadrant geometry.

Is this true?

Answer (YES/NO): NO